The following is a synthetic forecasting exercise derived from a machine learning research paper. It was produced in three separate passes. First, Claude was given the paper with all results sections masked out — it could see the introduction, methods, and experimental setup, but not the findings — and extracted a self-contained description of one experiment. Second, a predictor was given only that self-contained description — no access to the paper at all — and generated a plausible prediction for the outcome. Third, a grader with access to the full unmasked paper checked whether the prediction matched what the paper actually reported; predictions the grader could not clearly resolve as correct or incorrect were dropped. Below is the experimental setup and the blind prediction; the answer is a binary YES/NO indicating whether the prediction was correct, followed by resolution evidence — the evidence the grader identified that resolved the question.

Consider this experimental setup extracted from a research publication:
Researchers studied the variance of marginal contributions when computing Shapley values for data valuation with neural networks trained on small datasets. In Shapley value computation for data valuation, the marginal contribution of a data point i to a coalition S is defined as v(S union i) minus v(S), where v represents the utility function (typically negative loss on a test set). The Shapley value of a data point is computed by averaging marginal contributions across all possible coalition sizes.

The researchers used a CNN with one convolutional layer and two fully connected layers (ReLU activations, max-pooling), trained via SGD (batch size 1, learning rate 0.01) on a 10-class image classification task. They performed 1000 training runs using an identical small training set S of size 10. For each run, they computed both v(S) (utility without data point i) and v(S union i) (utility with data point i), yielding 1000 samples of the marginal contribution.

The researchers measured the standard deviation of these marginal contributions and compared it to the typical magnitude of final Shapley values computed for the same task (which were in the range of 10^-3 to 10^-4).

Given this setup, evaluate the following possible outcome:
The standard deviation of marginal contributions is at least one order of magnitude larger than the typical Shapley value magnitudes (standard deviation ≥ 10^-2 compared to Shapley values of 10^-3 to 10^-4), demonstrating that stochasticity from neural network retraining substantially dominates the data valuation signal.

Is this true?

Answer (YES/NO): YES